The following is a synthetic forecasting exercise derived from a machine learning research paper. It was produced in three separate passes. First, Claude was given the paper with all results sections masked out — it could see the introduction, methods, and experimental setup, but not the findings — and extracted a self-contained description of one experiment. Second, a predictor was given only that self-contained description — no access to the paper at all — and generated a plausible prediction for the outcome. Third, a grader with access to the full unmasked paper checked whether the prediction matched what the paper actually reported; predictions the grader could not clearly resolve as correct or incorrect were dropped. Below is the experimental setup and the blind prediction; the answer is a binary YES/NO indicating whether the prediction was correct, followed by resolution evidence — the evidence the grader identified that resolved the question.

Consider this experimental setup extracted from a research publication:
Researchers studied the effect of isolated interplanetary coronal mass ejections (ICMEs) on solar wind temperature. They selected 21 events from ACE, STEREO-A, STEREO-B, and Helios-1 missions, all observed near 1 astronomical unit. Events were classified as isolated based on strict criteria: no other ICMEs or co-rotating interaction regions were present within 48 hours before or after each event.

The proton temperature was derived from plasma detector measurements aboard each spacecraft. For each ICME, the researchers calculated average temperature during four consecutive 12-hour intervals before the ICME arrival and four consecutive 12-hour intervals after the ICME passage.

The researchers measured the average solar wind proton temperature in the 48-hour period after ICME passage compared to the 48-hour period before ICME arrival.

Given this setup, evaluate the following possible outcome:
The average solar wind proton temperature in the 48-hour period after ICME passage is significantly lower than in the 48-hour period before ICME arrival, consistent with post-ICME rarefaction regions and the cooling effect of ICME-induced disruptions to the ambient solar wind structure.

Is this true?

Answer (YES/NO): NO